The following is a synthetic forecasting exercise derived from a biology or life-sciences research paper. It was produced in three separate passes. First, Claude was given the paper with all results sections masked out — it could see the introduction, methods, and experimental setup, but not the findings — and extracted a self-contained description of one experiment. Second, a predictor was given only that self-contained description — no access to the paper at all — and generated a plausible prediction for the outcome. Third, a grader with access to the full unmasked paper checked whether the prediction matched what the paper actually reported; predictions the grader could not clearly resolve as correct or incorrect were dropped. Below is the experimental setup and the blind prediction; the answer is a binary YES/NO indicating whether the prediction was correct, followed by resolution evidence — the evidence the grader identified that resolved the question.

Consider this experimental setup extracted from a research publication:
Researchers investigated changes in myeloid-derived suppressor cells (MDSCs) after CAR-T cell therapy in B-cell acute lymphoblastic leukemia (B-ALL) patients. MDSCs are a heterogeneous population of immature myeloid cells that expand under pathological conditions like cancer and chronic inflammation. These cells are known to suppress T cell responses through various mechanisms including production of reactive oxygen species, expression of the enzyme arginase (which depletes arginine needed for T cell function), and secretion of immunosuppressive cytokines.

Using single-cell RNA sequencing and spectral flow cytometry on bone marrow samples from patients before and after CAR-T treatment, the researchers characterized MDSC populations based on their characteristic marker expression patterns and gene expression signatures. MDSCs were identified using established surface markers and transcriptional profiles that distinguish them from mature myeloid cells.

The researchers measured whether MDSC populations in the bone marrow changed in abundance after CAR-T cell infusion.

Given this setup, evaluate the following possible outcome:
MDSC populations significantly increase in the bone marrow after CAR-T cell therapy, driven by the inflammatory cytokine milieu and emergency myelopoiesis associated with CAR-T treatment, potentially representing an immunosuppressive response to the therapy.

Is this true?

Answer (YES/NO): YES